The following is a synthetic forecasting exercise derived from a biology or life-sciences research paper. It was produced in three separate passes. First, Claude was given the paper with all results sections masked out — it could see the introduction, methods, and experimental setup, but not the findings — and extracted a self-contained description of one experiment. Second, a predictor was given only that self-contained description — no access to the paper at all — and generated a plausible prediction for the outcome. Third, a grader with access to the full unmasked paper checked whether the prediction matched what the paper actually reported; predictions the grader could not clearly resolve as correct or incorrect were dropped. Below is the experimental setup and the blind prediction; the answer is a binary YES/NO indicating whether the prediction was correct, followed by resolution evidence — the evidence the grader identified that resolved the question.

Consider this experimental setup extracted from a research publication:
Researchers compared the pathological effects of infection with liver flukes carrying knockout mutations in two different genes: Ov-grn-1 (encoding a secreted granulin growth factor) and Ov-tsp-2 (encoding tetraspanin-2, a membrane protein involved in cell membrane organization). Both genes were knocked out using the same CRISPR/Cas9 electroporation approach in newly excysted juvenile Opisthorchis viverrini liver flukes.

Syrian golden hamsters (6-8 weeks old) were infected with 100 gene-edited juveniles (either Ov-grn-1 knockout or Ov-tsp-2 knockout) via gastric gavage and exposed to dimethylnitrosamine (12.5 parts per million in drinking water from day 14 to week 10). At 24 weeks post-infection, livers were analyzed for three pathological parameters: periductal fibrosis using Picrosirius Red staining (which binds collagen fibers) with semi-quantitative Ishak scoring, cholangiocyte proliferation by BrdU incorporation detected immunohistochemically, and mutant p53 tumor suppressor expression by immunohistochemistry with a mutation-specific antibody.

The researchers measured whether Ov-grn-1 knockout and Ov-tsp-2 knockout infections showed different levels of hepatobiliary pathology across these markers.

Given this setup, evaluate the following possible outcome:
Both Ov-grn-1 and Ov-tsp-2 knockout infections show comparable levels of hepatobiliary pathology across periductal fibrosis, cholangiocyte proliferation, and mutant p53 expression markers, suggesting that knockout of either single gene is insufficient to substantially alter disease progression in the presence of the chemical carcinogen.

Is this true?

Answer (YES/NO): NO